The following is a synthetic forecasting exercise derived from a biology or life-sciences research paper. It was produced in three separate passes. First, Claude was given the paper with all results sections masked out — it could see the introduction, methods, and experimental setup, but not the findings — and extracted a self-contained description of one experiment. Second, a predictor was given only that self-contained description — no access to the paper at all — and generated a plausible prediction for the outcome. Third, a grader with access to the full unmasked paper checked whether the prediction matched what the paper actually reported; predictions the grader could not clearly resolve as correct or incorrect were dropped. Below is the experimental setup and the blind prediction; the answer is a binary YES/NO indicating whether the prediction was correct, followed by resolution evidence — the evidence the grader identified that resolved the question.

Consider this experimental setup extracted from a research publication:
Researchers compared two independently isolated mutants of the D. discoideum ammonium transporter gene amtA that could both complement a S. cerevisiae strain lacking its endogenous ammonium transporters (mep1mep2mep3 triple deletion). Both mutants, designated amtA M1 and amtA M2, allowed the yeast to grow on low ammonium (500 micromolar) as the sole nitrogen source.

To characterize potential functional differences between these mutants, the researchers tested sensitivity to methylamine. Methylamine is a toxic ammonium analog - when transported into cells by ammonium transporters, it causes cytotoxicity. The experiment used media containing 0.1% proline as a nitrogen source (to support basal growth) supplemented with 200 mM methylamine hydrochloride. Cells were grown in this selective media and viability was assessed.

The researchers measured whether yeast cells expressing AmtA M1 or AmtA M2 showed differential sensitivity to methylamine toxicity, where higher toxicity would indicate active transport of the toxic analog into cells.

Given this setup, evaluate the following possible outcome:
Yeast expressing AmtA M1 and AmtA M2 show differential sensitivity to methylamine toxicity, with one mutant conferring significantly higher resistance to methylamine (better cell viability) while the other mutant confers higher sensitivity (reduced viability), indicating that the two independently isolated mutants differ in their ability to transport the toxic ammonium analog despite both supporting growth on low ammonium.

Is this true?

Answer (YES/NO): YES